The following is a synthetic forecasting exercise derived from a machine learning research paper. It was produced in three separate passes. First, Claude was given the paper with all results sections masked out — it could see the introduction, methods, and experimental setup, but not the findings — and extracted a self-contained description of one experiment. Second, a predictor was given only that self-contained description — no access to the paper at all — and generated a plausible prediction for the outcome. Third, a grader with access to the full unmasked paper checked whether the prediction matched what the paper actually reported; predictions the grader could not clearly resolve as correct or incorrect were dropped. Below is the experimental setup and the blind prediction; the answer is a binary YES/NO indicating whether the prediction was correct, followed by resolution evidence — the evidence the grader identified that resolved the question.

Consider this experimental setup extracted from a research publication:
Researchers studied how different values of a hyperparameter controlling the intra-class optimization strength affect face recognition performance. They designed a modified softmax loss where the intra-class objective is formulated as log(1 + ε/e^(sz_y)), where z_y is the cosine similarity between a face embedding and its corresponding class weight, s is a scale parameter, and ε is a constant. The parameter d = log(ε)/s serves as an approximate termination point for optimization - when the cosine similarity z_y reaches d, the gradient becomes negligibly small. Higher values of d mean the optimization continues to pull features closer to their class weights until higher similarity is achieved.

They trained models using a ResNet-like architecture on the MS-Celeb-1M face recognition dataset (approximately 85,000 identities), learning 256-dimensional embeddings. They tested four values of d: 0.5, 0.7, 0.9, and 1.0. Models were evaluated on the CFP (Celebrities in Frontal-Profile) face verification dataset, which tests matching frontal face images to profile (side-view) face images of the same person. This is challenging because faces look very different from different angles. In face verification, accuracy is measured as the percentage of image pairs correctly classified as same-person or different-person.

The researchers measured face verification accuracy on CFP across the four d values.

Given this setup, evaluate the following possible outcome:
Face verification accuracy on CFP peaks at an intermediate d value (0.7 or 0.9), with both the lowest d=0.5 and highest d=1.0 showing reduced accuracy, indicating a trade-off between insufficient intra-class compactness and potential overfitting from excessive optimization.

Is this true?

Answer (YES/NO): YES